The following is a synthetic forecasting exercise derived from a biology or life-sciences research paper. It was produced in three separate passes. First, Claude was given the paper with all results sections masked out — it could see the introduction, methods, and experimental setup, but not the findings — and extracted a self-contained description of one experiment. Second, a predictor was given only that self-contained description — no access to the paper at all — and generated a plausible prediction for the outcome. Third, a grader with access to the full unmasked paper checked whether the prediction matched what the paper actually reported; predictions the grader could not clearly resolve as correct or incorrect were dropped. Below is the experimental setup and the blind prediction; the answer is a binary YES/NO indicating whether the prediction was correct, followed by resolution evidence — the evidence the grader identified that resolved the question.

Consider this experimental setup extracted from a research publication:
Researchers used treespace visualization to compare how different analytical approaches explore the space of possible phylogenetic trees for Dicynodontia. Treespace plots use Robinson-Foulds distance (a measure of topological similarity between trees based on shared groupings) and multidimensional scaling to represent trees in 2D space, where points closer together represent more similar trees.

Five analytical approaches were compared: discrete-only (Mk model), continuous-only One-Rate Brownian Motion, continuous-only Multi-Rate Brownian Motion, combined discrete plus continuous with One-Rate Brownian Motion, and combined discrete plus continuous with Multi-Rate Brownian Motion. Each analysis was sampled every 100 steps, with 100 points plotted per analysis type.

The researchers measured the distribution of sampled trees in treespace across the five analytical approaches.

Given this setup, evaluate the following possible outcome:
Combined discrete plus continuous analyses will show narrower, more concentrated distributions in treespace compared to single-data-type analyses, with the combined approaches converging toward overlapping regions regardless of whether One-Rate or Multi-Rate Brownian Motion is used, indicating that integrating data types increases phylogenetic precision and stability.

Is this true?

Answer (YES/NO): NO